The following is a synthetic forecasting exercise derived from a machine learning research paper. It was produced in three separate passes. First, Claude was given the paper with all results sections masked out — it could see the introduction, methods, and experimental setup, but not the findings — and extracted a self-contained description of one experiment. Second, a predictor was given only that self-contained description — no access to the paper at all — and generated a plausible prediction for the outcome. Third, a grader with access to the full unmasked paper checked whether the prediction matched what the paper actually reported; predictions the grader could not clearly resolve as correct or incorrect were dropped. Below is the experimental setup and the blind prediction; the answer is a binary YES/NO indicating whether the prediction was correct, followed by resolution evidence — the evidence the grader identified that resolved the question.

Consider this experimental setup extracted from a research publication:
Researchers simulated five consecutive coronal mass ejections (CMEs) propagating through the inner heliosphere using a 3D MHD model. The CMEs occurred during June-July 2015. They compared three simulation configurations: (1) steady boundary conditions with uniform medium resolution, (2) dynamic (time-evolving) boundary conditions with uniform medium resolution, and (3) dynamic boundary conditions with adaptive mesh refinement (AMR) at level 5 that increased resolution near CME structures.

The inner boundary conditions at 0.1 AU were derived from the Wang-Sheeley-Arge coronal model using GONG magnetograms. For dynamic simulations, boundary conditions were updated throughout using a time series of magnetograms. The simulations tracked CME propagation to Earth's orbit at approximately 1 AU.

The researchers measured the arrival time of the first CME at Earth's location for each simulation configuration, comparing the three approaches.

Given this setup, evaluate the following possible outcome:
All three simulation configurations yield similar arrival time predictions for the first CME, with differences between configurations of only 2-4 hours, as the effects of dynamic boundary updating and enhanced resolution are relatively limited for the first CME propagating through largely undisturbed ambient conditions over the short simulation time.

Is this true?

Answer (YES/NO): NO